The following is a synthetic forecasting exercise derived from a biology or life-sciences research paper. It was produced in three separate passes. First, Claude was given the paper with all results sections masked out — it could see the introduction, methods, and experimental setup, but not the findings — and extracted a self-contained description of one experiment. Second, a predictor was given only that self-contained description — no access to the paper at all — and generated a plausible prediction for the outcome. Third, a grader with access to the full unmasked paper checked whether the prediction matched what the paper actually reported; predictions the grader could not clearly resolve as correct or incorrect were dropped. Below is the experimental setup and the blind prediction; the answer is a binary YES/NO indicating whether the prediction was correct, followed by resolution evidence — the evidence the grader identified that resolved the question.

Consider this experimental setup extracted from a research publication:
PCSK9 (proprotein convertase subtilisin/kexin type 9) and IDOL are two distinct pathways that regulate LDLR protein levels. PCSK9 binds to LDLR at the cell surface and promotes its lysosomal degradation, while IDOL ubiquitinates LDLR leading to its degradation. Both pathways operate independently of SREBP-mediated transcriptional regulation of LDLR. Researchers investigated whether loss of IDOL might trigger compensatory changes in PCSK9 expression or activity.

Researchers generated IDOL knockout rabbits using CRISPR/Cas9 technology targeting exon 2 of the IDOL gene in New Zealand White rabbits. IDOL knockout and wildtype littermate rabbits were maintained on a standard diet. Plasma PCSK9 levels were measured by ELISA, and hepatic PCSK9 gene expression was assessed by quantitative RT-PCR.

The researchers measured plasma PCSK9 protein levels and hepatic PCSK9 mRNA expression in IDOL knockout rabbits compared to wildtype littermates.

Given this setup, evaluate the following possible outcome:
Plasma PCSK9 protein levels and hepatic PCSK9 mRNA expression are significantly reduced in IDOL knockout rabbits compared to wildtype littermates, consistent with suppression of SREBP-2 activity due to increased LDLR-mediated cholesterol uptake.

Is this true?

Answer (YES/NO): NO